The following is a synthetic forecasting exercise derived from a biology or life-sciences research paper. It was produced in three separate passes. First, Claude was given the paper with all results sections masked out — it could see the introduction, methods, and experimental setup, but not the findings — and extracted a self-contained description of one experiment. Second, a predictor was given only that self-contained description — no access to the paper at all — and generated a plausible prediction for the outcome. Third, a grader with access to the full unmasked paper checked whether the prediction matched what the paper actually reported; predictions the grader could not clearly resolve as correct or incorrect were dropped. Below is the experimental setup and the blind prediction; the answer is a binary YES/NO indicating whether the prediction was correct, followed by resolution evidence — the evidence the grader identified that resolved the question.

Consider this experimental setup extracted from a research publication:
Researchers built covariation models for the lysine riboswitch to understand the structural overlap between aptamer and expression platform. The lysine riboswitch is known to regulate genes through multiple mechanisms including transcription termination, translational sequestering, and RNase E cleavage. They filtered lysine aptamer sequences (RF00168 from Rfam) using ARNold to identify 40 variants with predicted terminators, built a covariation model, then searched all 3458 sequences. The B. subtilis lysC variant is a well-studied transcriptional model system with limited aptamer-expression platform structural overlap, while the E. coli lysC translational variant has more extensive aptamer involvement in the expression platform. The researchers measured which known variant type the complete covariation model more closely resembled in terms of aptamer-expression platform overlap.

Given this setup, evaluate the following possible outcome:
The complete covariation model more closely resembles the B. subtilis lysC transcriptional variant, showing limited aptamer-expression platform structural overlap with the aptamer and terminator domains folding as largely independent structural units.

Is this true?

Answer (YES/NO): NO